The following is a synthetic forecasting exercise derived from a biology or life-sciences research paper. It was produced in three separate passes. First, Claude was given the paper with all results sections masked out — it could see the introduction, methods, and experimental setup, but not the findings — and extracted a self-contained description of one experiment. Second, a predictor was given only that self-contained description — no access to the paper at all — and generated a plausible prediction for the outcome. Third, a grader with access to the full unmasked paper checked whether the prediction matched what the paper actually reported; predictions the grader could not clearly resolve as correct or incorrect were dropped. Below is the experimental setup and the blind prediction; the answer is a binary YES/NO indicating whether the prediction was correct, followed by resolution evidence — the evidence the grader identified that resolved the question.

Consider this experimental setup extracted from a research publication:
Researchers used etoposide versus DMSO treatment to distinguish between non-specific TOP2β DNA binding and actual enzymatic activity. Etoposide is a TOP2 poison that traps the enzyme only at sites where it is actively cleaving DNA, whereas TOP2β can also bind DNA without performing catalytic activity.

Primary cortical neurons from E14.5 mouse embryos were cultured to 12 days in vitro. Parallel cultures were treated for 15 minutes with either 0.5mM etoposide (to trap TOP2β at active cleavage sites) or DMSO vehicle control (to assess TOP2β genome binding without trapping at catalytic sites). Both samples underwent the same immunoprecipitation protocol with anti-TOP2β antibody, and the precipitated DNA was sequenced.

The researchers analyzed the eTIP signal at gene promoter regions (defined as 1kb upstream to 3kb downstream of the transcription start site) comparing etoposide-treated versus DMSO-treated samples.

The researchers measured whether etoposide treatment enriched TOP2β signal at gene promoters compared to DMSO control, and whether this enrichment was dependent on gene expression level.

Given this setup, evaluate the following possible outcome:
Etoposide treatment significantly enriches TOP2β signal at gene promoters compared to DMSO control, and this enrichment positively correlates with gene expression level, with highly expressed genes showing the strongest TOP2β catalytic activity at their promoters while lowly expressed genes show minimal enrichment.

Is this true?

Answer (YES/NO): NO